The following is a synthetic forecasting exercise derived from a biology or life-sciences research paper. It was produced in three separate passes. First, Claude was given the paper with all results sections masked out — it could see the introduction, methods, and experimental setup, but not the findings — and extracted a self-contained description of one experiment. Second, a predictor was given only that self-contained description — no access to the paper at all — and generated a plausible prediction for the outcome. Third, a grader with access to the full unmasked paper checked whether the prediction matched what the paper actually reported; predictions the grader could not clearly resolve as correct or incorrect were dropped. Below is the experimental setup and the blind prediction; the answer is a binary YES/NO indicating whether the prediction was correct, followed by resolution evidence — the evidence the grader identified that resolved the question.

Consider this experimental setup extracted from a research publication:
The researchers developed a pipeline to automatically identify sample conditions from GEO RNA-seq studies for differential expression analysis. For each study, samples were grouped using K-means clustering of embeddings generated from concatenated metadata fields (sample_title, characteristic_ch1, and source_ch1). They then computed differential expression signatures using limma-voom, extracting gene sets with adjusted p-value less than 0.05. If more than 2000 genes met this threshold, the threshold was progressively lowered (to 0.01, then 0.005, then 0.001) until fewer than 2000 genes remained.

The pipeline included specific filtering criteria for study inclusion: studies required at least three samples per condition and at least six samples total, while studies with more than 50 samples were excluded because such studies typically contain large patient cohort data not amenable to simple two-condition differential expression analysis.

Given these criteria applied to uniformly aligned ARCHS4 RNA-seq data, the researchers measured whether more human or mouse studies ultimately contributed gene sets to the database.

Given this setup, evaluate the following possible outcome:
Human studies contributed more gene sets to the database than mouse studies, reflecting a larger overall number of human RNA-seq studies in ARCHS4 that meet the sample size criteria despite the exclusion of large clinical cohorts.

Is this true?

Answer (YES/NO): NO